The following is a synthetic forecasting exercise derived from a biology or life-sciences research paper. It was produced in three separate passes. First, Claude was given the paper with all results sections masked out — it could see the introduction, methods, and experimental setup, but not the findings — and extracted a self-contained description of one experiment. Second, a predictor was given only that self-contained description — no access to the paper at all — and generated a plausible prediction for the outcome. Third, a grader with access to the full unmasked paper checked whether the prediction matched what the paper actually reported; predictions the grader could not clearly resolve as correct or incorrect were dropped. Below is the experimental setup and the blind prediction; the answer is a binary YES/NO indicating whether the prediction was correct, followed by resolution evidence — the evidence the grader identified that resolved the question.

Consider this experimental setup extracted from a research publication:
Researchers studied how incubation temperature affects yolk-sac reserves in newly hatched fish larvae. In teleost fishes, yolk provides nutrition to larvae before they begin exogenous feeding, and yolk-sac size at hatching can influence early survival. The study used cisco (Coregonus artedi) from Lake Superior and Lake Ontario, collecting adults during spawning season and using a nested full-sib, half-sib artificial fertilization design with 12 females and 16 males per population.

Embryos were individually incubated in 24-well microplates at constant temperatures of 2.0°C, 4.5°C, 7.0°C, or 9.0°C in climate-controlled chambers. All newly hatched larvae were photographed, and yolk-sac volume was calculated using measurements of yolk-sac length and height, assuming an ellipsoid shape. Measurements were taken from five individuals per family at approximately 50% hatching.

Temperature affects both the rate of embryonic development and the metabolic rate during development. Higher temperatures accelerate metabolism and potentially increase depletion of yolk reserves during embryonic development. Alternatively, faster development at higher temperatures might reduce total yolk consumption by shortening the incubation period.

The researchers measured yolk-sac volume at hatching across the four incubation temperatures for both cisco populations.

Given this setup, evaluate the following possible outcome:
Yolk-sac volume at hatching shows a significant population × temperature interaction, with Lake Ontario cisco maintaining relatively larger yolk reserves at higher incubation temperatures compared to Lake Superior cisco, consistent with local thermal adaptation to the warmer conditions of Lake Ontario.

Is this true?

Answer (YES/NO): NO